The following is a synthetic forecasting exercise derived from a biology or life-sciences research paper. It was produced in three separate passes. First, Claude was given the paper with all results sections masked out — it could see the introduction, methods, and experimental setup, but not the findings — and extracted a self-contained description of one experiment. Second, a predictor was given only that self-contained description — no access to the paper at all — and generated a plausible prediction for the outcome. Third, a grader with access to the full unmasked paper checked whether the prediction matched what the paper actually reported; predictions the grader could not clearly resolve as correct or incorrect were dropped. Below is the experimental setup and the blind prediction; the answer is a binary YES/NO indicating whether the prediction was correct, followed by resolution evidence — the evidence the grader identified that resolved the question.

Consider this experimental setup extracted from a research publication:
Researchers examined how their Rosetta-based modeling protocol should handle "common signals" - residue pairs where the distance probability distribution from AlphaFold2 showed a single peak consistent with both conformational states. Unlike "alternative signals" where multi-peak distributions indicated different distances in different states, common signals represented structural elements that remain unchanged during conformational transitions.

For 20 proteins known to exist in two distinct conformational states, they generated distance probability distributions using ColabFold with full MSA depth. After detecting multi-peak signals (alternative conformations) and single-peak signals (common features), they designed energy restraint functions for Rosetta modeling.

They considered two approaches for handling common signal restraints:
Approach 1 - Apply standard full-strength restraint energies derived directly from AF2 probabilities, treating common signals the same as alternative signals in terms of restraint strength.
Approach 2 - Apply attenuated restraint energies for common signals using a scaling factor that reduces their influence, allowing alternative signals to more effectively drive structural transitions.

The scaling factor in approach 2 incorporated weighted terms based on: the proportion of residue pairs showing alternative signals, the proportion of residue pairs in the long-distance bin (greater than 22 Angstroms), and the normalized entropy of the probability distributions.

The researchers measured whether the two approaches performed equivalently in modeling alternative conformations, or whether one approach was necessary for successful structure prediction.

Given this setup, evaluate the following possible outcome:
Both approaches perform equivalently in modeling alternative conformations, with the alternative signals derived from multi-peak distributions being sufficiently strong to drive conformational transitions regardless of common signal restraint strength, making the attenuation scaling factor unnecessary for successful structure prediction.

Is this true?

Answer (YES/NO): NO